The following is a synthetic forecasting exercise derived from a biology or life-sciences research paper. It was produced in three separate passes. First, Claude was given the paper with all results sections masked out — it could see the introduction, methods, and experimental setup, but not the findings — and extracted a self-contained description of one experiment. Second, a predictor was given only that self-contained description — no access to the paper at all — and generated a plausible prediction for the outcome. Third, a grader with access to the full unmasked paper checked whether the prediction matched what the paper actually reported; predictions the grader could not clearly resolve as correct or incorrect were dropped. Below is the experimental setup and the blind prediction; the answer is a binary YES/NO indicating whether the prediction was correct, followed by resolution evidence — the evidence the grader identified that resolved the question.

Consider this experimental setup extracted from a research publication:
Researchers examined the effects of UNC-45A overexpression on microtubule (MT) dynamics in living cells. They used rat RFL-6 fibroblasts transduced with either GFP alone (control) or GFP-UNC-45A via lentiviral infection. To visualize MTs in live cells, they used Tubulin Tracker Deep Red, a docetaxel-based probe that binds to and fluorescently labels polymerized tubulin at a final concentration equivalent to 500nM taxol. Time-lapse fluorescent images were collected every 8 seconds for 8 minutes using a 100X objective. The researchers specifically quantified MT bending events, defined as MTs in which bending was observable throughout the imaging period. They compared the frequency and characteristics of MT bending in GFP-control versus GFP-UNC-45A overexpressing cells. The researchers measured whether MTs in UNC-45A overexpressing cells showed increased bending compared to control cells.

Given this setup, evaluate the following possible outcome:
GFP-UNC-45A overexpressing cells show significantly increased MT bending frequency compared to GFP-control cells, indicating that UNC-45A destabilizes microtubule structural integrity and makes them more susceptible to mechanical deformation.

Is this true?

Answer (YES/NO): YES